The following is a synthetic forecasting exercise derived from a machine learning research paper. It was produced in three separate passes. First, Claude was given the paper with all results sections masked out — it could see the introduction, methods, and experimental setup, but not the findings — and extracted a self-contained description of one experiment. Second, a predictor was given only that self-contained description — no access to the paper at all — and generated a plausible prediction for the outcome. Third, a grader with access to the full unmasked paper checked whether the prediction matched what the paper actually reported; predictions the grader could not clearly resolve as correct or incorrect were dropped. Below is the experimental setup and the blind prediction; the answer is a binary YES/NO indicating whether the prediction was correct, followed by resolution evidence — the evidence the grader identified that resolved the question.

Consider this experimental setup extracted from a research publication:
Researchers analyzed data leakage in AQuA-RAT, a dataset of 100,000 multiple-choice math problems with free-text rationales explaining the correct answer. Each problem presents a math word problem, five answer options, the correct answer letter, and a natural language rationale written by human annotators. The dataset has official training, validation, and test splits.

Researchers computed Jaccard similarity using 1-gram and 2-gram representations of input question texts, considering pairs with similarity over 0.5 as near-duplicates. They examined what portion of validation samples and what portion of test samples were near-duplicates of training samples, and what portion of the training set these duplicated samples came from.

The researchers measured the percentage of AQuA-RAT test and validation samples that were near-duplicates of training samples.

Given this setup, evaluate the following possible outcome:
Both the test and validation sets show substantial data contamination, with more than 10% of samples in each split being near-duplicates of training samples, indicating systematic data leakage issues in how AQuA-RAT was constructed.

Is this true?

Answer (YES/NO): YES